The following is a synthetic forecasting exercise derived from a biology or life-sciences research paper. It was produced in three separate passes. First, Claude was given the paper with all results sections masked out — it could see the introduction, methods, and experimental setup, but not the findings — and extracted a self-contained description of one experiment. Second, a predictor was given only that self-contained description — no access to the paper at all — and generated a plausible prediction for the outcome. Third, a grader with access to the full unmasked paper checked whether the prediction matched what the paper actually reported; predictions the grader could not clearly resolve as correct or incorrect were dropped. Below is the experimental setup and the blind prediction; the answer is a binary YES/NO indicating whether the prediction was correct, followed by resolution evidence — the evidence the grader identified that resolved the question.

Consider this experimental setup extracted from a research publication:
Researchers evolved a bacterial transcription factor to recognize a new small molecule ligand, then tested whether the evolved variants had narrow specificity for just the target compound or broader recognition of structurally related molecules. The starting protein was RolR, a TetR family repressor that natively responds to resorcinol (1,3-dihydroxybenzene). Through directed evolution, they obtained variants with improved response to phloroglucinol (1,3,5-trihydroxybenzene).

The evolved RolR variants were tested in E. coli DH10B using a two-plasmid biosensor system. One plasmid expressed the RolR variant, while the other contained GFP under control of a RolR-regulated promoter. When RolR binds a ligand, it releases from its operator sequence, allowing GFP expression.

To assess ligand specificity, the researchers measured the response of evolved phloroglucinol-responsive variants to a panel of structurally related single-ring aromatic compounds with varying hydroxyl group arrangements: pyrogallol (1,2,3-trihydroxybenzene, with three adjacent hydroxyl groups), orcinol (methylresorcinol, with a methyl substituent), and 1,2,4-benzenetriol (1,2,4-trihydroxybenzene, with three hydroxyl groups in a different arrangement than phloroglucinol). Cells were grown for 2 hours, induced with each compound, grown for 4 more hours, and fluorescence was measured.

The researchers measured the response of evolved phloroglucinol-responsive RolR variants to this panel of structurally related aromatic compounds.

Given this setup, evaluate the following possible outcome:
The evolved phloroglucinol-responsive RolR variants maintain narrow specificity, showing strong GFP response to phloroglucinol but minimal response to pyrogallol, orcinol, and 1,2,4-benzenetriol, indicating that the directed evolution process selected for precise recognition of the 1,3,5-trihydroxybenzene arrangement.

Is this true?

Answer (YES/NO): NO